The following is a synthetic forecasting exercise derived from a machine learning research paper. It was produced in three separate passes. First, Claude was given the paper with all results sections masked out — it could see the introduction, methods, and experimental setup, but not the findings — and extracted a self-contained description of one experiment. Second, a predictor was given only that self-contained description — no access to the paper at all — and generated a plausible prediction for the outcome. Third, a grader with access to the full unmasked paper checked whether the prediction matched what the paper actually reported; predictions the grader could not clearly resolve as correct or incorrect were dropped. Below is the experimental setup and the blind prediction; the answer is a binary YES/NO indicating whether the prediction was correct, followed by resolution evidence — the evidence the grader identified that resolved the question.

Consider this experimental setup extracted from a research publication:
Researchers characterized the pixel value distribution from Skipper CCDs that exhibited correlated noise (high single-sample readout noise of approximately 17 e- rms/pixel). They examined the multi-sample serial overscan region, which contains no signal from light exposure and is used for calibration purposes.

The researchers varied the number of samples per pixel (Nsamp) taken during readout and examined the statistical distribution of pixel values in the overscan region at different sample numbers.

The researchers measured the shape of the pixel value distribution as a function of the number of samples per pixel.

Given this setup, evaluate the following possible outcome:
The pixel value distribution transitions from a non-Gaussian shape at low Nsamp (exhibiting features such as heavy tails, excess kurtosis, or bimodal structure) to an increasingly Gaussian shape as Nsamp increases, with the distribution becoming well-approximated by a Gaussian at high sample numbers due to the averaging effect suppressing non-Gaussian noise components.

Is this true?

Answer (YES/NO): YES